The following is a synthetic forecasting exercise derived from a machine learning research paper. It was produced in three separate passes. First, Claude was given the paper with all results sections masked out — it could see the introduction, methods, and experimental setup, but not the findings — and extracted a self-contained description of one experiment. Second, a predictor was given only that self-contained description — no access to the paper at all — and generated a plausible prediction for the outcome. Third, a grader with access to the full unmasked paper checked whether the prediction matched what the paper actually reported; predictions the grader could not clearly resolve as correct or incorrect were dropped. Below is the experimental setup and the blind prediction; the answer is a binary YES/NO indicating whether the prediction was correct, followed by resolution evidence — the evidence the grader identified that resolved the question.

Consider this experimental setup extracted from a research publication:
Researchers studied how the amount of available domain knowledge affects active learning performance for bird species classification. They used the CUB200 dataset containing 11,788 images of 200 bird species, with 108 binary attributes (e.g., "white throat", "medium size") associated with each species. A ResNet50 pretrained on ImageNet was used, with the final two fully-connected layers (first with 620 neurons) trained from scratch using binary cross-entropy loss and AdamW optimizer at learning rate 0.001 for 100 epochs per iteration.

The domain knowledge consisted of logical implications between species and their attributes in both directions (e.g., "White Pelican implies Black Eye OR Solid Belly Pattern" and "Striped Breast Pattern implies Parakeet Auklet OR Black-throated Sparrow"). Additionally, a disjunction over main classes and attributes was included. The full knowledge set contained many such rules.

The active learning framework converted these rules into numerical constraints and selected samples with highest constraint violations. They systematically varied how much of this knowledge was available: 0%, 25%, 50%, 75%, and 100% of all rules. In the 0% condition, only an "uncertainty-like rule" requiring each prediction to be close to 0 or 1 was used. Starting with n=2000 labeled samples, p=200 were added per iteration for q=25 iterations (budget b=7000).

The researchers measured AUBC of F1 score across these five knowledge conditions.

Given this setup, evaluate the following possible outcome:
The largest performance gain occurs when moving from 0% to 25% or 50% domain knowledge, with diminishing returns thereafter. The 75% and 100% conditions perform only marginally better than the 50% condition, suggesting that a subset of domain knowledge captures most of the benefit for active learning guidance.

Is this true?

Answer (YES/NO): NO